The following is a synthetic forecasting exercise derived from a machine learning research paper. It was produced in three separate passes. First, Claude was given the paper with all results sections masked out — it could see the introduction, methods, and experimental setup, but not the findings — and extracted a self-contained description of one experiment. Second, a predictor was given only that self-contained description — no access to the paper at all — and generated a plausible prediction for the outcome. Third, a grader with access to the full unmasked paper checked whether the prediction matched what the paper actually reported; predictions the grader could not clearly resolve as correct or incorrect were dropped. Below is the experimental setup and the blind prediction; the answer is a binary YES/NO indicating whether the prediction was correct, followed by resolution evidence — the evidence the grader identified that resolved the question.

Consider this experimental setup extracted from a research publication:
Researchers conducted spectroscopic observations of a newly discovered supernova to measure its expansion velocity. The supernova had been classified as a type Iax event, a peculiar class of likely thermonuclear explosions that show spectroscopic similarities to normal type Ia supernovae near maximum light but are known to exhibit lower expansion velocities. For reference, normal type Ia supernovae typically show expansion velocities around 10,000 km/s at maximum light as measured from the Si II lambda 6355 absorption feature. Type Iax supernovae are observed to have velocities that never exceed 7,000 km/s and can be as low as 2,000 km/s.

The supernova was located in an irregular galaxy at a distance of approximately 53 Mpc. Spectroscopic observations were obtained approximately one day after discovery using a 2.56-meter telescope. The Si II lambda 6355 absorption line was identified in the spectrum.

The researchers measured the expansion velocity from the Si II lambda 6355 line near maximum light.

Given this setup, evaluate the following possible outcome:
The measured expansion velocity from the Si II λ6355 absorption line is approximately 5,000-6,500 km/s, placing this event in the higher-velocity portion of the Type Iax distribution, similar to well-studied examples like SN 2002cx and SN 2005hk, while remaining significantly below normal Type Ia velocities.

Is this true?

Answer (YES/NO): NO